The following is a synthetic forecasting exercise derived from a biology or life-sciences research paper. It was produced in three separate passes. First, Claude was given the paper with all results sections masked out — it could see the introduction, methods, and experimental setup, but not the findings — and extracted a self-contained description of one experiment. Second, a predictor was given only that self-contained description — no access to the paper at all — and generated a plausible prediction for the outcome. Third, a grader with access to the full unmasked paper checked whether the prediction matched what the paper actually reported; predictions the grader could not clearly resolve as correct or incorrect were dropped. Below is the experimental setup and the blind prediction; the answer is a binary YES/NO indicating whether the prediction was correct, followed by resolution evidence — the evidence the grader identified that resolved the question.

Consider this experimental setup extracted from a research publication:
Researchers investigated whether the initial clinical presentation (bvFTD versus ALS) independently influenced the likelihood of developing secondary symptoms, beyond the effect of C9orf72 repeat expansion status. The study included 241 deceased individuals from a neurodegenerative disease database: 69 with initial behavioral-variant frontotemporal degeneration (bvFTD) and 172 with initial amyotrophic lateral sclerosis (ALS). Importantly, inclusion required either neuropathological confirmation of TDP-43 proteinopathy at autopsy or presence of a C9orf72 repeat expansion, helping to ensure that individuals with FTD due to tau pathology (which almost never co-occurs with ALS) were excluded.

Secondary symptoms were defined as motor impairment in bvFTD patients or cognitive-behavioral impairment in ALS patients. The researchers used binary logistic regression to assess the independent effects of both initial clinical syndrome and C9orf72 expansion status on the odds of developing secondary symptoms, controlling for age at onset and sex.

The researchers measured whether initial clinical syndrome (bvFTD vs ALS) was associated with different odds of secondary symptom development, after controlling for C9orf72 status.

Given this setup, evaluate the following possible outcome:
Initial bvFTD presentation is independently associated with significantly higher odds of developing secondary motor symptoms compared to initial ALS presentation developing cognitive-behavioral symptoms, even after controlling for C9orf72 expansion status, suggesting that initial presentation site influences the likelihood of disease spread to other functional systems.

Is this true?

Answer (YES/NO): NO